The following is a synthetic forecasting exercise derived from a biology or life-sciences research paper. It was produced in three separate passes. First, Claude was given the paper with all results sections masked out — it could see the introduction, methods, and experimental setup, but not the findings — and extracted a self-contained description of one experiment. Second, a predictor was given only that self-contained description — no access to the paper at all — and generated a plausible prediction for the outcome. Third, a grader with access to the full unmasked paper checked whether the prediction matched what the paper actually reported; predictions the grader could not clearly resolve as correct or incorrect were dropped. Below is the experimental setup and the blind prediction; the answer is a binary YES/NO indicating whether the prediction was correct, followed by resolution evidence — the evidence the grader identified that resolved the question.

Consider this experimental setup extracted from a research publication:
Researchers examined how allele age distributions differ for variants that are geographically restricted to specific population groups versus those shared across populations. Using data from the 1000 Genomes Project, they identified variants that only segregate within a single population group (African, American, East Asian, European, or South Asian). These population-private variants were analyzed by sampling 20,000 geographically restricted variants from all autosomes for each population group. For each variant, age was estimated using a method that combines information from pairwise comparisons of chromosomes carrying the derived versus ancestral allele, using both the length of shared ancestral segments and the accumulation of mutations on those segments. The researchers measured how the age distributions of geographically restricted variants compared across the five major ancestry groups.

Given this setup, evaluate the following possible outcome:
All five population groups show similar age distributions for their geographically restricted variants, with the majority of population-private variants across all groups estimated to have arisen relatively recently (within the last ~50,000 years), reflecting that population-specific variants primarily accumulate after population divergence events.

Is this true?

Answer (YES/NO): NO